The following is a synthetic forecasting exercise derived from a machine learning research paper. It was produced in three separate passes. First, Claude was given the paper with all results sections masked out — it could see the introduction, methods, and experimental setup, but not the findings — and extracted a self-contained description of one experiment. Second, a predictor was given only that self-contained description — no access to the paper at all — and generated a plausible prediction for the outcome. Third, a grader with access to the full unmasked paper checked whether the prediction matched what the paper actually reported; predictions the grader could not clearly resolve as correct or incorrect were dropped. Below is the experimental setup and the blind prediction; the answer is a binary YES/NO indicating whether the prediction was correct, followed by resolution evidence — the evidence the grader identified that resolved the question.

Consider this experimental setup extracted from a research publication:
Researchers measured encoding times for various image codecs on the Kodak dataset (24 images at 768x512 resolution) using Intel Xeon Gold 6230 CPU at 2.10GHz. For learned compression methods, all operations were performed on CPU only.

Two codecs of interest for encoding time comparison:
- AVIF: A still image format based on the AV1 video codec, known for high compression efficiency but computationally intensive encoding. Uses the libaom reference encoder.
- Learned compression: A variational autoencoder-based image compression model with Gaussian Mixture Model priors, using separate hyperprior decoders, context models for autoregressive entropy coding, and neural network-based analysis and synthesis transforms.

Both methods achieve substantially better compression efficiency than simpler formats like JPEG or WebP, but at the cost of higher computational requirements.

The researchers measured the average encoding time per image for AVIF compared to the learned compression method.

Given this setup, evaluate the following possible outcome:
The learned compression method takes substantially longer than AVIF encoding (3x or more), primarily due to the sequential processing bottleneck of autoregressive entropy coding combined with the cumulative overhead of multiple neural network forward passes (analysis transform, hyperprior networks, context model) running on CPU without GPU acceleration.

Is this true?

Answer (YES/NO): NO